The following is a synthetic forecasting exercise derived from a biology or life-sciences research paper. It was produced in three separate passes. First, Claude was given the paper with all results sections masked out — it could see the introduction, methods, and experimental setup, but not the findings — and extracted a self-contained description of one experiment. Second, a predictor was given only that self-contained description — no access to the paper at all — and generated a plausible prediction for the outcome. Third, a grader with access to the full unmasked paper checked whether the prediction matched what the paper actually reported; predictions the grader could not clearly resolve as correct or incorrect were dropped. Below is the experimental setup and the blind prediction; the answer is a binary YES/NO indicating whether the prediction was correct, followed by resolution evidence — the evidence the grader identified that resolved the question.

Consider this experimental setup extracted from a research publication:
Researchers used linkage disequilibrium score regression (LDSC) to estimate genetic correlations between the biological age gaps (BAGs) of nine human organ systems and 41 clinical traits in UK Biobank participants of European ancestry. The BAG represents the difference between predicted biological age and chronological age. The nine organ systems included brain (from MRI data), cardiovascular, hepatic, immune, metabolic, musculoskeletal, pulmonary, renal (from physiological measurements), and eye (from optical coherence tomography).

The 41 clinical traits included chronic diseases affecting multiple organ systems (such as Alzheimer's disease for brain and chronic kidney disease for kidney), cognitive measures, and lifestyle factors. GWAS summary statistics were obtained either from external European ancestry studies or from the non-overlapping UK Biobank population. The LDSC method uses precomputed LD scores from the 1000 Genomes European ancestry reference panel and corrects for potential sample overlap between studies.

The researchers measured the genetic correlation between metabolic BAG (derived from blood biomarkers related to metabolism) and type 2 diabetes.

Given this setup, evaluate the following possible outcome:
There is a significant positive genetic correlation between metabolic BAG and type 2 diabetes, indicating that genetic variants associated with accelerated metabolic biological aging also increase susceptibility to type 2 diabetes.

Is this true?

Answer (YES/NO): YES